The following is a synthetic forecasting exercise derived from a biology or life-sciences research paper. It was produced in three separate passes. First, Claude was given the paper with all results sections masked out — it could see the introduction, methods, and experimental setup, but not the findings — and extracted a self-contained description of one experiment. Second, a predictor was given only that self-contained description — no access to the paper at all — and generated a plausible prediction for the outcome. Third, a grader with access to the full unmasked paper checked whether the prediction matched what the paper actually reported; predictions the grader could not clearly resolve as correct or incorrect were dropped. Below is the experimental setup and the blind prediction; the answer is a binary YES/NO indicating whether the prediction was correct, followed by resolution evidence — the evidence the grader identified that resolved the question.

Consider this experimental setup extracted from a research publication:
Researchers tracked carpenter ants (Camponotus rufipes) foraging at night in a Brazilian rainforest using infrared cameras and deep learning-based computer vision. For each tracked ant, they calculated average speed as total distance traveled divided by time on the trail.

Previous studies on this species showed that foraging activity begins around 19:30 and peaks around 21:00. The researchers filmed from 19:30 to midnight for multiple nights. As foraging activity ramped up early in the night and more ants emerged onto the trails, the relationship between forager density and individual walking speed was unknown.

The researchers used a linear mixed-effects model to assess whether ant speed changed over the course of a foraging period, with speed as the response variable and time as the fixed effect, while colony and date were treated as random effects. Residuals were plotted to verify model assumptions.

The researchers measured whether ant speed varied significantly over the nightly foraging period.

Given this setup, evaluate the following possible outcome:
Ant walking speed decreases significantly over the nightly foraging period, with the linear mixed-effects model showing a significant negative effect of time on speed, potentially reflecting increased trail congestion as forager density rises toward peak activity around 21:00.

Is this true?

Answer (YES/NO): YES